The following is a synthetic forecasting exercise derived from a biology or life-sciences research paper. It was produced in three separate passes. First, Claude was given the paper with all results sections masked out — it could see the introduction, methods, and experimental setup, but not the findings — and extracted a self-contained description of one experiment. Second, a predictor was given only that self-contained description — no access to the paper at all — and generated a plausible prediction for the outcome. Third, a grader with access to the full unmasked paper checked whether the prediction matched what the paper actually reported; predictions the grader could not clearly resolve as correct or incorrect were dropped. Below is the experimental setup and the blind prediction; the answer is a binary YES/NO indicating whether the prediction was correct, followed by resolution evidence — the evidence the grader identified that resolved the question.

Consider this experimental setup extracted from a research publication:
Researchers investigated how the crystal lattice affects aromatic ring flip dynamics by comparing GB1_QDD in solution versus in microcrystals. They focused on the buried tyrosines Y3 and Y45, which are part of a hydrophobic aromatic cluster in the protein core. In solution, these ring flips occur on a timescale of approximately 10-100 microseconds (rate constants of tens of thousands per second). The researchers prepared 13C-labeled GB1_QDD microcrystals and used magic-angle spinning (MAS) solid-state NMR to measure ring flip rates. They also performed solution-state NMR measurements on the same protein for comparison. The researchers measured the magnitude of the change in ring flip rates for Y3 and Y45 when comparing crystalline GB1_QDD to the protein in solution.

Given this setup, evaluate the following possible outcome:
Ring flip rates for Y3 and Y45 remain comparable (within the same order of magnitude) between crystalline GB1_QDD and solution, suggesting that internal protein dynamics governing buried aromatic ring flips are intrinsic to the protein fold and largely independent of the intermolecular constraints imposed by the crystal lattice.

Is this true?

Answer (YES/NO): NO